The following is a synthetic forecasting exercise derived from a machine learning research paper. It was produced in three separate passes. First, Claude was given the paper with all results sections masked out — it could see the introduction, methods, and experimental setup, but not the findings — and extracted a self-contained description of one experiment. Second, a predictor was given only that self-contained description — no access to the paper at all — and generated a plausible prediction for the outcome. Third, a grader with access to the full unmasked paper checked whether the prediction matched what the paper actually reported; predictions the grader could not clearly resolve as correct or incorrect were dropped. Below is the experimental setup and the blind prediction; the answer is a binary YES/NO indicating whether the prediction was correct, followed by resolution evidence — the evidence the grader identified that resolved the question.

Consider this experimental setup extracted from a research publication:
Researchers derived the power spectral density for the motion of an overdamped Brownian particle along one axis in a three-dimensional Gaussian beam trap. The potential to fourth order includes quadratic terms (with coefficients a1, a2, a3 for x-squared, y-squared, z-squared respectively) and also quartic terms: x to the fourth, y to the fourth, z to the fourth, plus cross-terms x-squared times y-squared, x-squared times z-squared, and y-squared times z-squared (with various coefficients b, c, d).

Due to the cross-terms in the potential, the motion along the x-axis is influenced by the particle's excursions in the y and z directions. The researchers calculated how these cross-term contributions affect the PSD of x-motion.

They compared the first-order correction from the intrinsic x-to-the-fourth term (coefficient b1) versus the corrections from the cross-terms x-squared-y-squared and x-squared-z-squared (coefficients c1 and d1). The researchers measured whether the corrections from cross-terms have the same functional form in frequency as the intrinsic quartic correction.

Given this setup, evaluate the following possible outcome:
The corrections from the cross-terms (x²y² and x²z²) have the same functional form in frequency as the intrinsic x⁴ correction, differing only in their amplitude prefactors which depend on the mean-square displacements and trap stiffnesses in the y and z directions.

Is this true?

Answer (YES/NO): YES